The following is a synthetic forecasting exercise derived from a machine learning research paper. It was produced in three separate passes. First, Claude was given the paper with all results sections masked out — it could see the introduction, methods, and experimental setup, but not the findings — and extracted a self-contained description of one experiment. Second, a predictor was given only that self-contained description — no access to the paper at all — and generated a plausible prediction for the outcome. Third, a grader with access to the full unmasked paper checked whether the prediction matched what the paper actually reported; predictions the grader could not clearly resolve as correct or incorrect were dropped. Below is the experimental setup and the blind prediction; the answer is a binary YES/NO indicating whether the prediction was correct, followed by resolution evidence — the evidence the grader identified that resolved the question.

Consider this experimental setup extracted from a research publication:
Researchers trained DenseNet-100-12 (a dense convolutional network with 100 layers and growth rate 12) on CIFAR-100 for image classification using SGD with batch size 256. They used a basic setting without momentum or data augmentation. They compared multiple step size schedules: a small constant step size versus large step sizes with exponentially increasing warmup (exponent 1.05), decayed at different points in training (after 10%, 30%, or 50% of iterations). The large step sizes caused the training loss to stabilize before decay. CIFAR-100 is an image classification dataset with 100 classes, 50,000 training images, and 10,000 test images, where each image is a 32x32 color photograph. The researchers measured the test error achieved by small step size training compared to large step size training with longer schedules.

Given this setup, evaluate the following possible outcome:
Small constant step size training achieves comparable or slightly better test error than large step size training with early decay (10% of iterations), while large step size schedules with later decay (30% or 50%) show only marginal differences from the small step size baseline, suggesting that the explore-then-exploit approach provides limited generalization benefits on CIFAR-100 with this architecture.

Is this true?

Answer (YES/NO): NO